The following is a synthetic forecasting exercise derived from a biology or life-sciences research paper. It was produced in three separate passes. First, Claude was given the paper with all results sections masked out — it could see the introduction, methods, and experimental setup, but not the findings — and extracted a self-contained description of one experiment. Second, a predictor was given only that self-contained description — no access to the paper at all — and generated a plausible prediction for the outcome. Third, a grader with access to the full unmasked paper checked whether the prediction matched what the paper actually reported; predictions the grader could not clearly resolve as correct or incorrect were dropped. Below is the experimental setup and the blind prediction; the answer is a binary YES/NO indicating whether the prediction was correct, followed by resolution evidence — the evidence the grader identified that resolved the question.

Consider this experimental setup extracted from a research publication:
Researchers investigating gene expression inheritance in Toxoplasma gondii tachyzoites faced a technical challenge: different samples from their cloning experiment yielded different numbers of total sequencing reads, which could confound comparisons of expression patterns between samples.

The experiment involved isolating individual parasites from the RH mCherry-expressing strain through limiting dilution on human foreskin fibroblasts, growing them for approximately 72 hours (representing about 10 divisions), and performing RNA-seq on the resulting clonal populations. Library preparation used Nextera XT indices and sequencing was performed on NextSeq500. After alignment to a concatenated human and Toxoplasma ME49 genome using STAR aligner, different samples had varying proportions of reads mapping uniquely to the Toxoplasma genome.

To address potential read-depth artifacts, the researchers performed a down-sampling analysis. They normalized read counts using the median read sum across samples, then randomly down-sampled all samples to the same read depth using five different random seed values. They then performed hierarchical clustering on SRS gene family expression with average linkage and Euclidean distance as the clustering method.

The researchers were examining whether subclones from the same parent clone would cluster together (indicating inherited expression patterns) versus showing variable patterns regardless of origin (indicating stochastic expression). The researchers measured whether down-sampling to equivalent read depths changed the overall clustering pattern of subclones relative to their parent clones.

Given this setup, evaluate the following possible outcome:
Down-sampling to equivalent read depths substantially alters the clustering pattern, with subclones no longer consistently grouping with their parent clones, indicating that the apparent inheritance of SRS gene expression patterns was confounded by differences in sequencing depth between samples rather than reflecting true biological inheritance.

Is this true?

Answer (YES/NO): NO